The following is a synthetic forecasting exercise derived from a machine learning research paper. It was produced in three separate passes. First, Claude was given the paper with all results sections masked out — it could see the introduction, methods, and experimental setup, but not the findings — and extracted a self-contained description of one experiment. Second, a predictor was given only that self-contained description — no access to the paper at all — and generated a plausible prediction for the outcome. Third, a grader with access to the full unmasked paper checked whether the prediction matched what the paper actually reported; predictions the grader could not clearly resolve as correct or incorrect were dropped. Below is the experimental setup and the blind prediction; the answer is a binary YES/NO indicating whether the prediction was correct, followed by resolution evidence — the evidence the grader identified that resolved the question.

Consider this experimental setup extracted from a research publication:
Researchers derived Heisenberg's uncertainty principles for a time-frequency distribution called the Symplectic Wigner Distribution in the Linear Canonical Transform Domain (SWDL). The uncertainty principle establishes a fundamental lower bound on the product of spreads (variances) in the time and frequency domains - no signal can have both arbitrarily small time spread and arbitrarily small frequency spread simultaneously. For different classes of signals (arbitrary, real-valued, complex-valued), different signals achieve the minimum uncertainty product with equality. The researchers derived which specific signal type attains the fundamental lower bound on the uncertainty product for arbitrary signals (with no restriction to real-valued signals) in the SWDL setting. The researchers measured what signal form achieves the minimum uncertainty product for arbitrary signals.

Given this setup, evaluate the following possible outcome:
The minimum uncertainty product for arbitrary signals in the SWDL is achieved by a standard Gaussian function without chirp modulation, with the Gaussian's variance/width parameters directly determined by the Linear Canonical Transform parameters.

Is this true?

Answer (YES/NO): NO